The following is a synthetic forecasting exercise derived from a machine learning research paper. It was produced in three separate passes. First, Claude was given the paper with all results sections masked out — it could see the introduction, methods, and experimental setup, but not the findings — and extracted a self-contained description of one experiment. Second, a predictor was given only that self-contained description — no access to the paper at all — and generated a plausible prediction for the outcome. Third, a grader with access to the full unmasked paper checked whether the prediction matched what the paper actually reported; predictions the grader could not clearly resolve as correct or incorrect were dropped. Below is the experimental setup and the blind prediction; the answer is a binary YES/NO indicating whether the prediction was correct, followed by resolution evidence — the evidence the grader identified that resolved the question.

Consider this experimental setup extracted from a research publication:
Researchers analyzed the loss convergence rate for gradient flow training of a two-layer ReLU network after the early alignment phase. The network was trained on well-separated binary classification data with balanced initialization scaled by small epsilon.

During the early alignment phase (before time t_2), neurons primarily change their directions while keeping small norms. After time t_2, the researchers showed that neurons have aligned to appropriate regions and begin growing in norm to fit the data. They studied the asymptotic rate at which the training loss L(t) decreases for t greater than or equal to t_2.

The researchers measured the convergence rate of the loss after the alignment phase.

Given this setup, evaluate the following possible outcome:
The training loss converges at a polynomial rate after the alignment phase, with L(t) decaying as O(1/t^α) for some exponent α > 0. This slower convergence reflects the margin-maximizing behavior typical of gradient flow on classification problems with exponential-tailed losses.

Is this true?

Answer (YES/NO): YES